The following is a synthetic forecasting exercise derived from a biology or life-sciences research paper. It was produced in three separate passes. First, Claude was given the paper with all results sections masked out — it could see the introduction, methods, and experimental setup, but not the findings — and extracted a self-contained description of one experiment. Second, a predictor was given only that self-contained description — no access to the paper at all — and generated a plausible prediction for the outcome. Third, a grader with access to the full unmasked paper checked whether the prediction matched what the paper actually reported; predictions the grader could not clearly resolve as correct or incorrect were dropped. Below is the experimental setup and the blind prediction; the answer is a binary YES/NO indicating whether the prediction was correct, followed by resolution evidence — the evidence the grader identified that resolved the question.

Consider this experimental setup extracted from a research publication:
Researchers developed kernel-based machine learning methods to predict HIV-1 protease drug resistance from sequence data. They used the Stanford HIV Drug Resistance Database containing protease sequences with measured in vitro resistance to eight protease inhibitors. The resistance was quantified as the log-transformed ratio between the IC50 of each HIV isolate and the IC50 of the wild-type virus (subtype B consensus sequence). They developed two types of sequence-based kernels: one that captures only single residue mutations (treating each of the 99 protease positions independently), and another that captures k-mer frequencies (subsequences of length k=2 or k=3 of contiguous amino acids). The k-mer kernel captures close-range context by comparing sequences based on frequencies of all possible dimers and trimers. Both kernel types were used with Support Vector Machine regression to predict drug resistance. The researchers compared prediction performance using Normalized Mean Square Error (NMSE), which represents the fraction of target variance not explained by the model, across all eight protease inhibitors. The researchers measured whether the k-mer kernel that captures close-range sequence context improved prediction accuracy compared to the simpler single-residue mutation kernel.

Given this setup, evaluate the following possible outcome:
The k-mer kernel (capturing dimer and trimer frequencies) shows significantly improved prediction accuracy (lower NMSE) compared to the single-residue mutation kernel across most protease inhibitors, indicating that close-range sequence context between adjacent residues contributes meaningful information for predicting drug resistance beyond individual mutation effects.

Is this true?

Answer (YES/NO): NO